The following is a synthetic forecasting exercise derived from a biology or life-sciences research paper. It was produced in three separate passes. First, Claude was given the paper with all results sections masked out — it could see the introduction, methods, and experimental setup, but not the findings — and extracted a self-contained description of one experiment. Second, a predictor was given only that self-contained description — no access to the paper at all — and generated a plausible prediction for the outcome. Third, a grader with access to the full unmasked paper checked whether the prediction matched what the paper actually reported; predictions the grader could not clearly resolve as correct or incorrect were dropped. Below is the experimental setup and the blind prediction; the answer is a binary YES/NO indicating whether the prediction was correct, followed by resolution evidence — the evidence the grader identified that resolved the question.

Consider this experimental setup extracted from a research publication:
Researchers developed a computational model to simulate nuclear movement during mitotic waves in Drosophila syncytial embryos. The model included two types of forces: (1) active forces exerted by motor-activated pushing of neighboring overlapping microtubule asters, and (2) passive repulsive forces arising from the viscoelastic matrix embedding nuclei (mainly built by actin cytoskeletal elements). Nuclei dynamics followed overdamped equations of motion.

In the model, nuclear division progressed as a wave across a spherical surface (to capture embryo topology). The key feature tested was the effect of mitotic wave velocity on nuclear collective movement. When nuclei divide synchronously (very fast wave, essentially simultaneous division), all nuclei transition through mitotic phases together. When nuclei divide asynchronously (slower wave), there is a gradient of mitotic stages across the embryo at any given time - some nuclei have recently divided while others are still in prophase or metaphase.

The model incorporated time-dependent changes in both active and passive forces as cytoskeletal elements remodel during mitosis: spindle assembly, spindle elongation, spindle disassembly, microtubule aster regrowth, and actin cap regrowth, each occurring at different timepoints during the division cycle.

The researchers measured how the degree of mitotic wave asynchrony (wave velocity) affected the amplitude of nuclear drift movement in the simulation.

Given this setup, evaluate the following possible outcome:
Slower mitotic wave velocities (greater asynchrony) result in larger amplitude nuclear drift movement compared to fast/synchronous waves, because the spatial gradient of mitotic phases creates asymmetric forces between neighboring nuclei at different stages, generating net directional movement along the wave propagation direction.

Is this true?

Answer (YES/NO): YES